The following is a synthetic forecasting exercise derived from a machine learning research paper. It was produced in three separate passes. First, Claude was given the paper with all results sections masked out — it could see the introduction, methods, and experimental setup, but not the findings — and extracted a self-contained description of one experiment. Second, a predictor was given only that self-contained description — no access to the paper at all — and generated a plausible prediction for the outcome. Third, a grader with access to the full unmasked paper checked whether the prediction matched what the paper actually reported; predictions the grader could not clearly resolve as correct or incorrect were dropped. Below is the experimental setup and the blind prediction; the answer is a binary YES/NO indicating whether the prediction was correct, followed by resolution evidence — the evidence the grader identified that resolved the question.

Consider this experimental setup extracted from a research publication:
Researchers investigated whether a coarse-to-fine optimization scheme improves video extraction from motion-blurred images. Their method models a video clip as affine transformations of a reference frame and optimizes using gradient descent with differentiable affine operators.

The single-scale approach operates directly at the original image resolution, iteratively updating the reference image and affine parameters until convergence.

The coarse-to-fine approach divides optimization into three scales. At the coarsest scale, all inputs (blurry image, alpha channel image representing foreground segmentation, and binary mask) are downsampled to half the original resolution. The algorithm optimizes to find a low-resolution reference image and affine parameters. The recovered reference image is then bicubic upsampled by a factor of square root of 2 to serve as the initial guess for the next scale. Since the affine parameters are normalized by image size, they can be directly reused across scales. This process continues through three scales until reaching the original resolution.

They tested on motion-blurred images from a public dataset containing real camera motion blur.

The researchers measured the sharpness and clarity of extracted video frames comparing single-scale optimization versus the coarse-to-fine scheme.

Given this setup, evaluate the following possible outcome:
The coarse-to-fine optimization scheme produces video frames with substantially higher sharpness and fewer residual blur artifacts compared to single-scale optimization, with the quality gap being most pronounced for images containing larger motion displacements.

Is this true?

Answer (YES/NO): NO